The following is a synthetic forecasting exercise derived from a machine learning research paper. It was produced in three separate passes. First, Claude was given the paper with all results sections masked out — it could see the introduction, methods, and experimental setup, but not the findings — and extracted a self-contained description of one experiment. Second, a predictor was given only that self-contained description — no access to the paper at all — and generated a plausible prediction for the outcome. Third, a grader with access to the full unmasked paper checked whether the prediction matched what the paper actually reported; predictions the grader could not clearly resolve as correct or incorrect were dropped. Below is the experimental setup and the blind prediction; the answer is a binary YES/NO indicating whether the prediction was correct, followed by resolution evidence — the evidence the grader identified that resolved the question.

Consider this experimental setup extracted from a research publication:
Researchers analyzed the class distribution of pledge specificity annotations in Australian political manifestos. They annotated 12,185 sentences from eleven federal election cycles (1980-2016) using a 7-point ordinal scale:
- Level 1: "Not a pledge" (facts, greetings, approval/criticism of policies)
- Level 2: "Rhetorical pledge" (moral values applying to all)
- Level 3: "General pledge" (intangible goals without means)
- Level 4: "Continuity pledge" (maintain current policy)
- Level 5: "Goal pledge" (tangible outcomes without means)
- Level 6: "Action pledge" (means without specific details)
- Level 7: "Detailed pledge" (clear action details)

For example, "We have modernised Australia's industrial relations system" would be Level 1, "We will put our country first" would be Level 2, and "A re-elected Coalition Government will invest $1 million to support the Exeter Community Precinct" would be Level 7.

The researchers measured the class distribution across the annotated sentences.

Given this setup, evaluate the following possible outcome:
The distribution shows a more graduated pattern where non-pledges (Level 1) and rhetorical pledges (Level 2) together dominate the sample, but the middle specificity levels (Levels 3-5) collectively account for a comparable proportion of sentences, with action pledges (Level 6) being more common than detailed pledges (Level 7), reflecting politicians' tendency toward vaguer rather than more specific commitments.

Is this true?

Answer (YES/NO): NO